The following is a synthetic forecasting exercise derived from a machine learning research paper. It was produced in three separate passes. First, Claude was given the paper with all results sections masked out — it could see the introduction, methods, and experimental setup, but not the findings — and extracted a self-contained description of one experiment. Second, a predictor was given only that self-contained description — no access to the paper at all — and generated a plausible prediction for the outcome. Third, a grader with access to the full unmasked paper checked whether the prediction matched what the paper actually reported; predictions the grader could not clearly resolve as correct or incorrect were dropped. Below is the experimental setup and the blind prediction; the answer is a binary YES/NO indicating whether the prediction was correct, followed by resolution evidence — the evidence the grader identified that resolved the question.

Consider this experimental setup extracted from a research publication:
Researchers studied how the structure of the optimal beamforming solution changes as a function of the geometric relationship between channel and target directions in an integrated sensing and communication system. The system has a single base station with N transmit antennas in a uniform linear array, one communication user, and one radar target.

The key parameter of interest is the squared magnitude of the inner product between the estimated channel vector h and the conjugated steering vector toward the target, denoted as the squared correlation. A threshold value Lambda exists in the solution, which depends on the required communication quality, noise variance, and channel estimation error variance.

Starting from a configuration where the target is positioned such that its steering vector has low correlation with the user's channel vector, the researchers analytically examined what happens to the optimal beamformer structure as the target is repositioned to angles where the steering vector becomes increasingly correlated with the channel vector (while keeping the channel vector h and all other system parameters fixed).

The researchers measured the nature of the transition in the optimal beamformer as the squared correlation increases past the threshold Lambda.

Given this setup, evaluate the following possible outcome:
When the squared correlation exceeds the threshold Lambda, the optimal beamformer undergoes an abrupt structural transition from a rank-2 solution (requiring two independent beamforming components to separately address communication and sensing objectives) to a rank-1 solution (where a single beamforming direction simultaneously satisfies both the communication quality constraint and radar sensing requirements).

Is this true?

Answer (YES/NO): NO